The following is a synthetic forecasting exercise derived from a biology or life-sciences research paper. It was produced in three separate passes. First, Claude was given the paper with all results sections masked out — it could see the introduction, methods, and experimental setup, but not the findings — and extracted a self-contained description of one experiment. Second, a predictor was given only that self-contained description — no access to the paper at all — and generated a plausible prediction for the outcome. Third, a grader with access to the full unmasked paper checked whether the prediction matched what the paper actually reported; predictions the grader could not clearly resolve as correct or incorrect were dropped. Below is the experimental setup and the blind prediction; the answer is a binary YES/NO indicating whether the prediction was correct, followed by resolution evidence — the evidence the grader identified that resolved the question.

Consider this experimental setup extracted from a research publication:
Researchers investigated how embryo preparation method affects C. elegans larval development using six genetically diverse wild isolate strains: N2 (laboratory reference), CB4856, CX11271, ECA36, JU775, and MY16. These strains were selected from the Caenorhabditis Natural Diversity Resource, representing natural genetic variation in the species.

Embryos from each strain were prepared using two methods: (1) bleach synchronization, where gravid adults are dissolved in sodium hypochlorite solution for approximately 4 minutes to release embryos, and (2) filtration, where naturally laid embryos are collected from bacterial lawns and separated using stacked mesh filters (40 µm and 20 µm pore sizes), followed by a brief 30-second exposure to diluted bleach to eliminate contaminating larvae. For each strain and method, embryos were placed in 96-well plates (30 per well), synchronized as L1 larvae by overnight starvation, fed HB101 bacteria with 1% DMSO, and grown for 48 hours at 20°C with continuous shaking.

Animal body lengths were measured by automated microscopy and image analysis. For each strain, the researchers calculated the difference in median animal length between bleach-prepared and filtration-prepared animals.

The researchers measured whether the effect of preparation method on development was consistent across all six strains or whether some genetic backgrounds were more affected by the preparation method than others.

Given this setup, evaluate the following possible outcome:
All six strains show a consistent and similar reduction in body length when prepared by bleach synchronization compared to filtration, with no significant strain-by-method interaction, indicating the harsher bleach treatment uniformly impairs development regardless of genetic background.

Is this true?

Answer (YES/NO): NO